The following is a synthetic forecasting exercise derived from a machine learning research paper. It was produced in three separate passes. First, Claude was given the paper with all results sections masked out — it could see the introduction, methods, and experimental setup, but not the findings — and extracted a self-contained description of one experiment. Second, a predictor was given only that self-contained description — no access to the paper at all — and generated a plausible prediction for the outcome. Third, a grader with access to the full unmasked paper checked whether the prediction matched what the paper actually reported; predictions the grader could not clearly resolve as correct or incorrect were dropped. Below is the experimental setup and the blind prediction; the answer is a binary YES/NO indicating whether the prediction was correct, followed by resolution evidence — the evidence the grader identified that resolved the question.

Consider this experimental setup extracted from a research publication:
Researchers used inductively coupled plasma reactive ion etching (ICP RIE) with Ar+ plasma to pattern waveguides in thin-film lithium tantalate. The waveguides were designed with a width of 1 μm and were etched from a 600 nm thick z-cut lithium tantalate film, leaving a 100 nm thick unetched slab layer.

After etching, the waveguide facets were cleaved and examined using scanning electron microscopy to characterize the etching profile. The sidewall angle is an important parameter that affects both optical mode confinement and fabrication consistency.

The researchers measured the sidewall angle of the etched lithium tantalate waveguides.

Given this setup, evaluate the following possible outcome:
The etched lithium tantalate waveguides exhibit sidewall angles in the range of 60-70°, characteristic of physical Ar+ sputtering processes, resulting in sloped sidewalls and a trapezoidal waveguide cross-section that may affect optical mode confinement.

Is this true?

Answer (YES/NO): YES